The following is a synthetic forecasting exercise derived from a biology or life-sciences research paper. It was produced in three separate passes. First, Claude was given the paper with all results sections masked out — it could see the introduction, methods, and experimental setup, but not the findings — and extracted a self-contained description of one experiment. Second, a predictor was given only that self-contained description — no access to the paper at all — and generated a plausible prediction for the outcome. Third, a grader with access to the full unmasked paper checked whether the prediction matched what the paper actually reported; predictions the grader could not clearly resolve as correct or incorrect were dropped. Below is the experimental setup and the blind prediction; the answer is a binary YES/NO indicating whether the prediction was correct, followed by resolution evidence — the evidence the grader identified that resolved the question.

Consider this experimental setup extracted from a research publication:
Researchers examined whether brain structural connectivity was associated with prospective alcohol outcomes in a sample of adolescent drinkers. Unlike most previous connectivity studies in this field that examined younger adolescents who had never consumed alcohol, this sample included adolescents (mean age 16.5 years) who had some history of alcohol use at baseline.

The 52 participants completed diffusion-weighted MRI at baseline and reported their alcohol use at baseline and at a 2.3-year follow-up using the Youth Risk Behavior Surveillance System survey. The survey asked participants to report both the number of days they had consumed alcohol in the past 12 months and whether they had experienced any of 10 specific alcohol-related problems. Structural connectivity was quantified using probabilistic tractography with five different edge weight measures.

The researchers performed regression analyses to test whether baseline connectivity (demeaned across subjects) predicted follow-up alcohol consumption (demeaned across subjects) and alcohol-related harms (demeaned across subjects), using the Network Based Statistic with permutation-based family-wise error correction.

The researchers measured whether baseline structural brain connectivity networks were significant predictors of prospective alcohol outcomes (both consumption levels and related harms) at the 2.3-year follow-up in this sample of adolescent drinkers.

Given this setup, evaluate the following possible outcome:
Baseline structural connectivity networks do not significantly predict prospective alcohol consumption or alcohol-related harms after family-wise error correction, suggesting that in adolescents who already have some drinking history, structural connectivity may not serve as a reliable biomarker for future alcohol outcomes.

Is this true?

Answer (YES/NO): YES